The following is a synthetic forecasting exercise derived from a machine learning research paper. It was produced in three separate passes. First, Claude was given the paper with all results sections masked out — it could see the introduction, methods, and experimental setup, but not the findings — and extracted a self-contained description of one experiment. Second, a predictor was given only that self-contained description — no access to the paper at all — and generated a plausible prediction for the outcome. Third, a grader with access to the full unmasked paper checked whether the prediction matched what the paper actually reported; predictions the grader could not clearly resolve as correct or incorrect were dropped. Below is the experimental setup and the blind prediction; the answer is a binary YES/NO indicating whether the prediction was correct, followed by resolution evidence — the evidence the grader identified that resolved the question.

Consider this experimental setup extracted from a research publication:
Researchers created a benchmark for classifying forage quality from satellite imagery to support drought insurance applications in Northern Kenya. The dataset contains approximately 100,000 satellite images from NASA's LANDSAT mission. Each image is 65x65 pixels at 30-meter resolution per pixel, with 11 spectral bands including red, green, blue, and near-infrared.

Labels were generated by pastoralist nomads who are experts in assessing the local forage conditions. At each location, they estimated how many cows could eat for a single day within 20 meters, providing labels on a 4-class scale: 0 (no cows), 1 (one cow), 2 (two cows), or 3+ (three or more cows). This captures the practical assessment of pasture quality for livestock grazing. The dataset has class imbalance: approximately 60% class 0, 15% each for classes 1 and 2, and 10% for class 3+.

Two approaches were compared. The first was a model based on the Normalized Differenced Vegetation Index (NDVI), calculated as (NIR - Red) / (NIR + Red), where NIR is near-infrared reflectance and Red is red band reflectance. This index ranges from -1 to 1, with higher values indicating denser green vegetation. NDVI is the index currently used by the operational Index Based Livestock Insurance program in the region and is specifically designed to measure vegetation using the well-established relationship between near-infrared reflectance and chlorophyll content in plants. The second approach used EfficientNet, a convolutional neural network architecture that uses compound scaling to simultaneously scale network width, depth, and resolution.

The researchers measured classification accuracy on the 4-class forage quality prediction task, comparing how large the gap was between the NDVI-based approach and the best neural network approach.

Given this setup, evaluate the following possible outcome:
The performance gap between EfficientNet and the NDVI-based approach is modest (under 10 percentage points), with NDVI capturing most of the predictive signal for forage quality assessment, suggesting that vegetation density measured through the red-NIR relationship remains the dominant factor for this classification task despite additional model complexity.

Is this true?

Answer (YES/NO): NO